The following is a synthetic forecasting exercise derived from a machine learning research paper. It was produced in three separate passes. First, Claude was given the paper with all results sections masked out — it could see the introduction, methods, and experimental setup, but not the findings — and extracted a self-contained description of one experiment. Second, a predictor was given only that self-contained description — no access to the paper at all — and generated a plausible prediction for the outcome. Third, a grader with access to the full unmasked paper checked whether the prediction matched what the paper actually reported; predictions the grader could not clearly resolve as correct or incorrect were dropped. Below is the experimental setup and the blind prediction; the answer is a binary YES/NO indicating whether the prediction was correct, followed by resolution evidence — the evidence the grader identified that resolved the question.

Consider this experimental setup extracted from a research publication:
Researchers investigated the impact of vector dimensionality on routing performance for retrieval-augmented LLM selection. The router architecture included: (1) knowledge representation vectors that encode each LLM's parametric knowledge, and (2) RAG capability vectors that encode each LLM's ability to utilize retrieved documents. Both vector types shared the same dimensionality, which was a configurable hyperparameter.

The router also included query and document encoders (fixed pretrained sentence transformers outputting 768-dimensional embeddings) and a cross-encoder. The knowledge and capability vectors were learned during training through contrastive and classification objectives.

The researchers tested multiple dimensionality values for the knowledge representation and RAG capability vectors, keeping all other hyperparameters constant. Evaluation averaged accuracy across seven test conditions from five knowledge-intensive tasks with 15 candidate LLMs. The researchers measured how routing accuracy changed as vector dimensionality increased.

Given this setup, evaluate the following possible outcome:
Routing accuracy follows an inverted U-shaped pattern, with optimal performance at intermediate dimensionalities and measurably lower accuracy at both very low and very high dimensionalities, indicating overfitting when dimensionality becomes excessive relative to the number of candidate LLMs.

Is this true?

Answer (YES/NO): YES